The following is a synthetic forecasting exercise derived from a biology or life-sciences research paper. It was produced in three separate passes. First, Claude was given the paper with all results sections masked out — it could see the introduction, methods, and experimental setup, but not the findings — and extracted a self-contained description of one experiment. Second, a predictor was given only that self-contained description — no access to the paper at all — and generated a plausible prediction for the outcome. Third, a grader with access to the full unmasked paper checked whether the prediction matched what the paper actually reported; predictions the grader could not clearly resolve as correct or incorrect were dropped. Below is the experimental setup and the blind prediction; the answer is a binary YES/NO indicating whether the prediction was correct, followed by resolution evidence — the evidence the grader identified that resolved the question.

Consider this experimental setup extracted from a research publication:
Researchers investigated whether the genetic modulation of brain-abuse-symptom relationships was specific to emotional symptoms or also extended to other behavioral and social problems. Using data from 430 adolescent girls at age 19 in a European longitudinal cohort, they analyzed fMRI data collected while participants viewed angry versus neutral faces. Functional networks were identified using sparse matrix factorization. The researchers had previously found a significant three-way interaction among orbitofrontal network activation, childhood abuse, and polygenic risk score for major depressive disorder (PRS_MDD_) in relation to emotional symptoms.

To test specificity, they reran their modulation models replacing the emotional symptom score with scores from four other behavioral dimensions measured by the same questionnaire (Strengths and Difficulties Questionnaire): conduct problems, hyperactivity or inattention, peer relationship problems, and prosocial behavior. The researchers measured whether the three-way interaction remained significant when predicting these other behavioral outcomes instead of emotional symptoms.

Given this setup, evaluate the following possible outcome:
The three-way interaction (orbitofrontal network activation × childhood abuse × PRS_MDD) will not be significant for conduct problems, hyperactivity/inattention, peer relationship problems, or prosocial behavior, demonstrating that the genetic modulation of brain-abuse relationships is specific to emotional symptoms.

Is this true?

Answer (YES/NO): YES